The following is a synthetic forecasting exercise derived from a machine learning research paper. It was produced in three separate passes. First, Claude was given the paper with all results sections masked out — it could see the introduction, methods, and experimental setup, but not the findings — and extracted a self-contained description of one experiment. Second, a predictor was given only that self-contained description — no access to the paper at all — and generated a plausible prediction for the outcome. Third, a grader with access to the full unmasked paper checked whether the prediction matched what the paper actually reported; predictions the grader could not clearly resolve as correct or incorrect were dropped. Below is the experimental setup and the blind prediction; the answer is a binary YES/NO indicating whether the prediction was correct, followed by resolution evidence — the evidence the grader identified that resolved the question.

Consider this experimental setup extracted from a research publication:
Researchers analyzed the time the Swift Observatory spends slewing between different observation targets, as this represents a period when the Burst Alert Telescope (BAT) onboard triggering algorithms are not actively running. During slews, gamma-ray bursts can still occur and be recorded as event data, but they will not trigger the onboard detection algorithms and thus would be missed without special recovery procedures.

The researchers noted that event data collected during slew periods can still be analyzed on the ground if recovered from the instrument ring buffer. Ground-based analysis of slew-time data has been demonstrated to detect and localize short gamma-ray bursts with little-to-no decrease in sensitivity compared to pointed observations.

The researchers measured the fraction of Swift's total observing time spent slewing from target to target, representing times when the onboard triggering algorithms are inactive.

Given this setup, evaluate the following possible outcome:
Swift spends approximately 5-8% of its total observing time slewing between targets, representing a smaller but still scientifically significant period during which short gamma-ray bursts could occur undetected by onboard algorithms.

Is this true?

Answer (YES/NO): NO